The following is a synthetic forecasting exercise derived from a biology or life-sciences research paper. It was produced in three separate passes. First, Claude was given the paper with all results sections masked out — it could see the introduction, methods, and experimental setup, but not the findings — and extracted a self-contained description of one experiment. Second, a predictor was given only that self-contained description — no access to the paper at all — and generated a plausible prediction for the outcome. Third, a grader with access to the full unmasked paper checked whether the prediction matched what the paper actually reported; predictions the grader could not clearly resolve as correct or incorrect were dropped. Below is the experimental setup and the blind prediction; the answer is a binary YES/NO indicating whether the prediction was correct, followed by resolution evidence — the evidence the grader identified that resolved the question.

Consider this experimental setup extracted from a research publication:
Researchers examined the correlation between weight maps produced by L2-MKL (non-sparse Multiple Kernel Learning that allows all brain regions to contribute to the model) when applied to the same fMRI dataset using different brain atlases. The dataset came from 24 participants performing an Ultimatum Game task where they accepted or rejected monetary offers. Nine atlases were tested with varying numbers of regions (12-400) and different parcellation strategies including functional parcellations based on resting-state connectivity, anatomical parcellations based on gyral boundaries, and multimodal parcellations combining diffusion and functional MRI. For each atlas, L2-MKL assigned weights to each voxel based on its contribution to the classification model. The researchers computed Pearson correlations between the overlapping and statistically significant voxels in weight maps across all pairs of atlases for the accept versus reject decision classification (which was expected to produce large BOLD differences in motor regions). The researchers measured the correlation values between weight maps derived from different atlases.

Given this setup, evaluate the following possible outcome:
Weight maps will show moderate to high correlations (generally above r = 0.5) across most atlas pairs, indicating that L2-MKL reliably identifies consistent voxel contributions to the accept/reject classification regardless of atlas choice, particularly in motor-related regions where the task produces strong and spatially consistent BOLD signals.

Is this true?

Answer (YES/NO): YES